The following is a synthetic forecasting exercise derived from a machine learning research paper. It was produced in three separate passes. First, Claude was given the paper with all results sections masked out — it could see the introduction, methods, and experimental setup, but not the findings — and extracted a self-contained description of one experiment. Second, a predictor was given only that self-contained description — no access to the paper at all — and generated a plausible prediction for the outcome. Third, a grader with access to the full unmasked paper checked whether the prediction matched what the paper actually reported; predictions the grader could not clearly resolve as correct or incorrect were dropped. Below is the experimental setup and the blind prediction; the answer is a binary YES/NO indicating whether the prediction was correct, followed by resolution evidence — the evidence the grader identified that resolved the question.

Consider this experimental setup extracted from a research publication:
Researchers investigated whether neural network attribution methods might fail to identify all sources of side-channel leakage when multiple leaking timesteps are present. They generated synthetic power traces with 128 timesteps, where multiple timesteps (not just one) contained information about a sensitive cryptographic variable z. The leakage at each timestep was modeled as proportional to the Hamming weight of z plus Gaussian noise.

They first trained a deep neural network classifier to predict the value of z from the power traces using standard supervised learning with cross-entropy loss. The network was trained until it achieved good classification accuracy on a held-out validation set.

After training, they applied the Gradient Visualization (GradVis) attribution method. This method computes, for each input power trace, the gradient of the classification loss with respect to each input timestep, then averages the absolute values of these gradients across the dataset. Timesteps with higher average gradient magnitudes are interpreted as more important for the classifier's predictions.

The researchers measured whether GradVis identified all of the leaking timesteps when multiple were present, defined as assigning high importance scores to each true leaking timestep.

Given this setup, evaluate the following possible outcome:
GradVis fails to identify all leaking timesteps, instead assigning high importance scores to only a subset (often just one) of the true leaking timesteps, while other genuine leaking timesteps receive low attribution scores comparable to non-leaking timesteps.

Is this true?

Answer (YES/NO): YES